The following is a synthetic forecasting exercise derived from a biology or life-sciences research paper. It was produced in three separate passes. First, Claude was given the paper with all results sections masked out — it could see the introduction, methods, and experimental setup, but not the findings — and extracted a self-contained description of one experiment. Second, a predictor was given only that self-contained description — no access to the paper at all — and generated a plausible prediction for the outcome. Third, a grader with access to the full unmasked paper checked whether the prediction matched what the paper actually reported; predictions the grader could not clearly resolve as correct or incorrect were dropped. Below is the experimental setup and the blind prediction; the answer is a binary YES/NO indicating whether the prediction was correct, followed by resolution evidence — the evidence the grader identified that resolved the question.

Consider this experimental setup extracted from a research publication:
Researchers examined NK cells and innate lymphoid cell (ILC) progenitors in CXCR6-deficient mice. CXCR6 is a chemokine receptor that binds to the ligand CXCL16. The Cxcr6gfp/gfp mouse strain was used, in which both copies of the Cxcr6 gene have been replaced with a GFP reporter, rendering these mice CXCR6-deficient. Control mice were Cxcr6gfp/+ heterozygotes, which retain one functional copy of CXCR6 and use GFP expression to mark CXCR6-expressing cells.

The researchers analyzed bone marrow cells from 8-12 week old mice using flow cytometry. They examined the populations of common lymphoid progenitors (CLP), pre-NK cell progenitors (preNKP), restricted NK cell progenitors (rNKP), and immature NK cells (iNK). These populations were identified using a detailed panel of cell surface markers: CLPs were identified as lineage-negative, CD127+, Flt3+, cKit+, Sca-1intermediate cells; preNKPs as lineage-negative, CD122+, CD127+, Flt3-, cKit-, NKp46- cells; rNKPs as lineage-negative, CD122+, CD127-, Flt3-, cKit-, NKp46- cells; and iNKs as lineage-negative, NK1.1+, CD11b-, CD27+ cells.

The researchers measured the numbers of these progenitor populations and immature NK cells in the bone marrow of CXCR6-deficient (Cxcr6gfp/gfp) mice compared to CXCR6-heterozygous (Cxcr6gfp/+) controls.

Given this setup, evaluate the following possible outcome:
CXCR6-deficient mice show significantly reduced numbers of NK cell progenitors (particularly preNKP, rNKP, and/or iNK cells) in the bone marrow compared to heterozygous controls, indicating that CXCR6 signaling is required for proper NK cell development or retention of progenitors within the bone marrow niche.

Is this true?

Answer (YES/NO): NO